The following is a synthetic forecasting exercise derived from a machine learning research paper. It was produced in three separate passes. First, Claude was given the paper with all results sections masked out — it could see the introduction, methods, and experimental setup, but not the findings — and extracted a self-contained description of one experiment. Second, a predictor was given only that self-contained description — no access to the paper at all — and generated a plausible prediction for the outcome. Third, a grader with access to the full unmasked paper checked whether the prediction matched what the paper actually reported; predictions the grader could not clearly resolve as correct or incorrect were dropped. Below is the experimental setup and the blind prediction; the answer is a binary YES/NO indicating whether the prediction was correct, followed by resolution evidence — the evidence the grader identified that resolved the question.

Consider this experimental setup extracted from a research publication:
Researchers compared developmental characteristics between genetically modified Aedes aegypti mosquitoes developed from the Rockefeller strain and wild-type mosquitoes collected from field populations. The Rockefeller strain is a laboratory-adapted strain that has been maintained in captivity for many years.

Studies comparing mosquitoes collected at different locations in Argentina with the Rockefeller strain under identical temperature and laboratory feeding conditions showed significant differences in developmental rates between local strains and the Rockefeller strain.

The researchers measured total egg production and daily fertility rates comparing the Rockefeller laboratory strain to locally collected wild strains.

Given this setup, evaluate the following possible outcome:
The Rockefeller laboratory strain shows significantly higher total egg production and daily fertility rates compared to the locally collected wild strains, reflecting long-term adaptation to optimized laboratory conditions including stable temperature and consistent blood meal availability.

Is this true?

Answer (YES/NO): YES